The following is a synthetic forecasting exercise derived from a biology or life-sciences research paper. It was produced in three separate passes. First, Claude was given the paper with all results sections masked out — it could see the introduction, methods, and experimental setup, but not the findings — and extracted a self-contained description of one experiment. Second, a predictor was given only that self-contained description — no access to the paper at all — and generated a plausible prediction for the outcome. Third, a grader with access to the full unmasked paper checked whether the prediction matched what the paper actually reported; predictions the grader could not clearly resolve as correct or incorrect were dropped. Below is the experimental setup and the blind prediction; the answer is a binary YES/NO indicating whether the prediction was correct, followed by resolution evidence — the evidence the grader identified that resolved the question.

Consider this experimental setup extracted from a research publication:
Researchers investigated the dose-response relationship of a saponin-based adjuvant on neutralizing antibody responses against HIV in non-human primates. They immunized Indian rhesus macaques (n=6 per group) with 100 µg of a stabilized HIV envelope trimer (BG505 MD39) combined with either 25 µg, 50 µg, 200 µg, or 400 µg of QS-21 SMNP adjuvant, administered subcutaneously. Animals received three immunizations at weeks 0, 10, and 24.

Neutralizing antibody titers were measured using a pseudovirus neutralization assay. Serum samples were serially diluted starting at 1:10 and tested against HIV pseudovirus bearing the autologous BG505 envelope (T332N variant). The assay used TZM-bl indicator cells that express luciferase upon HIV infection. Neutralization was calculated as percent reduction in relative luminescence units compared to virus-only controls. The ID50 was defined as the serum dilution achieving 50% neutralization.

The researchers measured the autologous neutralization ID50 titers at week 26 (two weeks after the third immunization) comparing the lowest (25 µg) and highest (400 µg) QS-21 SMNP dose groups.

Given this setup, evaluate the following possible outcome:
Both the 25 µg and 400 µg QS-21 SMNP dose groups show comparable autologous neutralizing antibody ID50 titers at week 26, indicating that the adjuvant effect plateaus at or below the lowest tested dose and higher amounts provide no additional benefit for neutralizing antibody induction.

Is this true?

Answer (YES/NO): NO